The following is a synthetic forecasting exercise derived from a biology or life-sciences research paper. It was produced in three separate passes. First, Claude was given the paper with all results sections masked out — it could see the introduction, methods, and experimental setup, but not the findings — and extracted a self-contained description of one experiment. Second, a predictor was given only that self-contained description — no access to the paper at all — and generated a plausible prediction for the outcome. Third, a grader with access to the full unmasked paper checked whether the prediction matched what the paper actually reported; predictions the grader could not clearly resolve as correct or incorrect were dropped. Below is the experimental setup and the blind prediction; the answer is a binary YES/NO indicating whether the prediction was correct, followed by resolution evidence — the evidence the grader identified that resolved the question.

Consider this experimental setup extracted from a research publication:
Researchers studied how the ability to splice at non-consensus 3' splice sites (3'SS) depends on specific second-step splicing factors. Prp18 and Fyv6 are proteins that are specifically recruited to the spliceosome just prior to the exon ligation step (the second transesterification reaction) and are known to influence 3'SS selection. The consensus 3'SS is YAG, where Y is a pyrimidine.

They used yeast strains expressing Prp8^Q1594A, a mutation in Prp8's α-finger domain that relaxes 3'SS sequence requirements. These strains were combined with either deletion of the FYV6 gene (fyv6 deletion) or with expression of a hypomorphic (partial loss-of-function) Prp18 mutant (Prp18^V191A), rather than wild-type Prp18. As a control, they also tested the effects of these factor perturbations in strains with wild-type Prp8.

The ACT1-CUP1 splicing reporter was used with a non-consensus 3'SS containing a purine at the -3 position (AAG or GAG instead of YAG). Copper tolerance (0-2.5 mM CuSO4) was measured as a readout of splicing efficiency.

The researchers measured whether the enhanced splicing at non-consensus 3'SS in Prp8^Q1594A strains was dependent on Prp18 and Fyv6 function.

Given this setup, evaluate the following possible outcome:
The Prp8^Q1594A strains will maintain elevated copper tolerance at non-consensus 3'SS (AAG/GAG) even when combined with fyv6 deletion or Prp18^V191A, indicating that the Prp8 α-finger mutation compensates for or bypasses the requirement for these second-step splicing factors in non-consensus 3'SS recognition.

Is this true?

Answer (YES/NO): NO